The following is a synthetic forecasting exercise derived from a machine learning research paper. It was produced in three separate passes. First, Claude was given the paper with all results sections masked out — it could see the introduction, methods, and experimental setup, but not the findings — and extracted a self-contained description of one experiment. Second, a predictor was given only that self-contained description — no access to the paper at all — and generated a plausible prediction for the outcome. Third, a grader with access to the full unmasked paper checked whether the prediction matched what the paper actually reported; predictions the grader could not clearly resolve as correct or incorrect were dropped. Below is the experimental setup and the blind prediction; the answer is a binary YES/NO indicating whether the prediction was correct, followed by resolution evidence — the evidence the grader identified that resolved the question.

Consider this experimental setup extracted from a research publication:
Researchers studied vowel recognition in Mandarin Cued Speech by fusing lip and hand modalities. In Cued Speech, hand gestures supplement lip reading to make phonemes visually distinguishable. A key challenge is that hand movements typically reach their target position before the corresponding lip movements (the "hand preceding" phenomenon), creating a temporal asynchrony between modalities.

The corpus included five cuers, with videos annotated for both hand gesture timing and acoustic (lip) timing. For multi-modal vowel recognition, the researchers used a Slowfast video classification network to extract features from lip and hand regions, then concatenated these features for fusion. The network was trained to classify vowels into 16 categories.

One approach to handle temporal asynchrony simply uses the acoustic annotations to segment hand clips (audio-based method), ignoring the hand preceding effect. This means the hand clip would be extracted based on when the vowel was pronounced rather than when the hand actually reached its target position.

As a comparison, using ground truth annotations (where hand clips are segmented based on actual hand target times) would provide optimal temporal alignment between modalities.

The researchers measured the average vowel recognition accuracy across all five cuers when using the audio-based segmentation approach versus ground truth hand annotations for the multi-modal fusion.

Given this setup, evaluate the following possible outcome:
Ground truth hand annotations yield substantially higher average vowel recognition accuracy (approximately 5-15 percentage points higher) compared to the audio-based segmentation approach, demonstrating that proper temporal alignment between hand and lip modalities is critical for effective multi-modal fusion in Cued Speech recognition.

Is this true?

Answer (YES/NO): YES